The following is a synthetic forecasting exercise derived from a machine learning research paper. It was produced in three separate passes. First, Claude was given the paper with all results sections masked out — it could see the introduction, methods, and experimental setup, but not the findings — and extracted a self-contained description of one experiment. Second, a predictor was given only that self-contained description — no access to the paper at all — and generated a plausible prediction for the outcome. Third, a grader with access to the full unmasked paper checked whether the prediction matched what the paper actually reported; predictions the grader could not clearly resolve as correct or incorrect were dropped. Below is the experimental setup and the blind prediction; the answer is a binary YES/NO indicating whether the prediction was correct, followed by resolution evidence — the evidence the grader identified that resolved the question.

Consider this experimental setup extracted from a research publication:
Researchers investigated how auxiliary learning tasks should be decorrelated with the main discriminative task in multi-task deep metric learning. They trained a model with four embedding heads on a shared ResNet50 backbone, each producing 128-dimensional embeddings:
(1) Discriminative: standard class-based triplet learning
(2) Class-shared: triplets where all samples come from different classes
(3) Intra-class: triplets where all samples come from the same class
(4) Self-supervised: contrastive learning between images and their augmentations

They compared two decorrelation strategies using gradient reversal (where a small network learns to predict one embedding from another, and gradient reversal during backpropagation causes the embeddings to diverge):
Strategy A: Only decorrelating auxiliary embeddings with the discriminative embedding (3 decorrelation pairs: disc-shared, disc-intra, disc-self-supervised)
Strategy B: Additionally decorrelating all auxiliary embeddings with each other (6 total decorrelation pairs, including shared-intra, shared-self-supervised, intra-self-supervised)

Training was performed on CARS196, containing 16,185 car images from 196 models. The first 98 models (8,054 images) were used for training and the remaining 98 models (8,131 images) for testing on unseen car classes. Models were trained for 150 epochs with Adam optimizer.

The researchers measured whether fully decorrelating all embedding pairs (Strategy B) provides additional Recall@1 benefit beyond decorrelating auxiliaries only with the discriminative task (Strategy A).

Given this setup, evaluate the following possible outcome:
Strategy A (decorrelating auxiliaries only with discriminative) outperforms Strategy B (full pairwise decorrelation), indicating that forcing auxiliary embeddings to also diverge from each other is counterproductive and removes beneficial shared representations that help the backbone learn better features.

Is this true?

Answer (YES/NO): NO